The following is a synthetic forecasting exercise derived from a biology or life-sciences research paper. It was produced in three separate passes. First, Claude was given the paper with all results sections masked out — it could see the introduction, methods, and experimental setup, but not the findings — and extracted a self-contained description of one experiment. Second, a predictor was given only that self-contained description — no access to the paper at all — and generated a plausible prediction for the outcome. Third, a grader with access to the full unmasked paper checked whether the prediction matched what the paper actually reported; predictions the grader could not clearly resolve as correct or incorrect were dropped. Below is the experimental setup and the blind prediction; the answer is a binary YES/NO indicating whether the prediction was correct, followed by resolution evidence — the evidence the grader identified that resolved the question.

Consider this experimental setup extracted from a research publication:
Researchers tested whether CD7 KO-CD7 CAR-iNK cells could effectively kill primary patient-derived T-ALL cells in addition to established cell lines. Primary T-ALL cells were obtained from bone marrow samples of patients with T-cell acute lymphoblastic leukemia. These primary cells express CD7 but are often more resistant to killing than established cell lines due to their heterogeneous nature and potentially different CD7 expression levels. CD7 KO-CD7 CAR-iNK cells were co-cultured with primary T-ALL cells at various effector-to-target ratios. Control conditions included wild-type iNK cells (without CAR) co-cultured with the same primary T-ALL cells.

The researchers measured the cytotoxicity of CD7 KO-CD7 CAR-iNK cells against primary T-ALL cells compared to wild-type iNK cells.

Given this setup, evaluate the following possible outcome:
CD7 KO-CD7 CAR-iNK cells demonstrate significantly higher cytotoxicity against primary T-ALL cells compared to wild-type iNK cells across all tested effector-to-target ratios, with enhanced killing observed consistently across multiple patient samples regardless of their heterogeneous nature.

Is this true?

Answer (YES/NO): YES